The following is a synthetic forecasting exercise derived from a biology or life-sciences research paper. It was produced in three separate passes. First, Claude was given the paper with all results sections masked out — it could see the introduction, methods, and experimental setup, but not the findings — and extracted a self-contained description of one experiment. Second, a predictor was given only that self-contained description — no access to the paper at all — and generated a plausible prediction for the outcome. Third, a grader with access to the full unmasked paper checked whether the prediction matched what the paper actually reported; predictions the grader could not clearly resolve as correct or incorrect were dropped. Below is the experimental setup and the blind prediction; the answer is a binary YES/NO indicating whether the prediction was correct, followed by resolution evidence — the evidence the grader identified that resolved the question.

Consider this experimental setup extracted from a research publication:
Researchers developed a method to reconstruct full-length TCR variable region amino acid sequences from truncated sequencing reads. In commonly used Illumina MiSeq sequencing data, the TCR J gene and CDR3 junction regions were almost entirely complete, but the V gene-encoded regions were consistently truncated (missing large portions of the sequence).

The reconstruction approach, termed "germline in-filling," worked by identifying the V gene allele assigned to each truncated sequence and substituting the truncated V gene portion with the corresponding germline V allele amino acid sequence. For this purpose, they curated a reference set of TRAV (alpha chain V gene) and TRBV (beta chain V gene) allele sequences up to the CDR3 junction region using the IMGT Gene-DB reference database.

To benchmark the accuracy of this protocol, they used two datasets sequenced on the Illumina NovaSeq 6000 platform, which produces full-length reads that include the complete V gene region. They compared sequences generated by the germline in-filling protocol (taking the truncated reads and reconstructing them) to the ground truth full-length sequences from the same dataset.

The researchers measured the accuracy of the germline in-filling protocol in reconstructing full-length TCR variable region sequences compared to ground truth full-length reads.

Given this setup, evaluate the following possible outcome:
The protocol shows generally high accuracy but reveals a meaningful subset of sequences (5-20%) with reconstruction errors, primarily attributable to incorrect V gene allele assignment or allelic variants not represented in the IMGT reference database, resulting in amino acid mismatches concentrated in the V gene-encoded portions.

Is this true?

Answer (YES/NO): NO